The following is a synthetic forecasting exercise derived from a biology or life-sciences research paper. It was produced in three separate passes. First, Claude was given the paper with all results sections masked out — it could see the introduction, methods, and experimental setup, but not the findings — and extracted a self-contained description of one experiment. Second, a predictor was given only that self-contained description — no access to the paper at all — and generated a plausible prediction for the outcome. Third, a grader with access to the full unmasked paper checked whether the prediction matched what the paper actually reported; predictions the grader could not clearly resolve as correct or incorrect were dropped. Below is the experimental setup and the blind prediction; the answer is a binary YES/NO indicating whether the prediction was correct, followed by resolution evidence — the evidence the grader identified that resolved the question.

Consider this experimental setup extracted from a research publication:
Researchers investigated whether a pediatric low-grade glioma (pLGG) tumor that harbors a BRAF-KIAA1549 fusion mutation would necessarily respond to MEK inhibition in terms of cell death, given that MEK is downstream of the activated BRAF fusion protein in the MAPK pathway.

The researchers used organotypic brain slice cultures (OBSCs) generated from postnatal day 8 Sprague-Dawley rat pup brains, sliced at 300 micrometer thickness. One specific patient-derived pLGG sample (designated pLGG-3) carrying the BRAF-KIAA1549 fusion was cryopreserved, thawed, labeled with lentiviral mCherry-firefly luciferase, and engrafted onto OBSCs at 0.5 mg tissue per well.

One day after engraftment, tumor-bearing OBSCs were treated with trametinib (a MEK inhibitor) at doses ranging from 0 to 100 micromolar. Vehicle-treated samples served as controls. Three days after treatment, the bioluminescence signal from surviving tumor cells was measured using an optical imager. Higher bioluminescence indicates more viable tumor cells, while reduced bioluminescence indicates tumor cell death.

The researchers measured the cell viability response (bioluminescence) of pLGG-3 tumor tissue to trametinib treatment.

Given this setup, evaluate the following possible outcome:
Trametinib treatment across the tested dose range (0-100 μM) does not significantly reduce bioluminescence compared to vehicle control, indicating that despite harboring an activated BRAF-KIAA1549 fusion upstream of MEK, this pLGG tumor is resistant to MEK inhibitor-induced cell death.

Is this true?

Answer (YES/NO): YES